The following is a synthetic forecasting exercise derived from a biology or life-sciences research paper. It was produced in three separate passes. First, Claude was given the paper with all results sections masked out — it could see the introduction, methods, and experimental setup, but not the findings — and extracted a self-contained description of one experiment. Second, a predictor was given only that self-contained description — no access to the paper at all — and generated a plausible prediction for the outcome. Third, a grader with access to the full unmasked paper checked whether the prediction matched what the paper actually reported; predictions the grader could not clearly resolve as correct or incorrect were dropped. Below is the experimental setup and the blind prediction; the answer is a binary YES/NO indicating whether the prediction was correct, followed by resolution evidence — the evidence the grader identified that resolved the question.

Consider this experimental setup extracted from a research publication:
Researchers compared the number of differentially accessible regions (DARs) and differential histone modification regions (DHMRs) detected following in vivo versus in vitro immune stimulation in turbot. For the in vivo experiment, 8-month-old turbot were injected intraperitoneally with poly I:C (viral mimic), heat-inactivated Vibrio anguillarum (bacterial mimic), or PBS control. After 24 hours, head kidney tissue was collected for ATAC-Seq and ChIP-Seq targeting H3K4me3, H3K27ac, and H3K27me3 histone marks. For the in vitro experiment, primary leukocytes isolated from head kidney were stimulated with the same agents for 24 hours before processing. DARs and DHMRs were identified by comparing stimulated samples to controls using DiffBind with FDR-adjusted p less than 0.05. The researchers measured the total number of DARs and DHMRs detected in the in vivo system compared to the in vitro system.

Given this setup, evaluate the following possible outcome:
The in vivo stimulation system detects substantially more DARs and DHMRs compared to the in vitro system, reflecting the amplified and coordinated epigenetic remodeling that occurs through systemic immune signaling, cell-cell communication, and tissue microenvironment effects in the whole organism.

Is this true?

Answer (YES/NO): YES